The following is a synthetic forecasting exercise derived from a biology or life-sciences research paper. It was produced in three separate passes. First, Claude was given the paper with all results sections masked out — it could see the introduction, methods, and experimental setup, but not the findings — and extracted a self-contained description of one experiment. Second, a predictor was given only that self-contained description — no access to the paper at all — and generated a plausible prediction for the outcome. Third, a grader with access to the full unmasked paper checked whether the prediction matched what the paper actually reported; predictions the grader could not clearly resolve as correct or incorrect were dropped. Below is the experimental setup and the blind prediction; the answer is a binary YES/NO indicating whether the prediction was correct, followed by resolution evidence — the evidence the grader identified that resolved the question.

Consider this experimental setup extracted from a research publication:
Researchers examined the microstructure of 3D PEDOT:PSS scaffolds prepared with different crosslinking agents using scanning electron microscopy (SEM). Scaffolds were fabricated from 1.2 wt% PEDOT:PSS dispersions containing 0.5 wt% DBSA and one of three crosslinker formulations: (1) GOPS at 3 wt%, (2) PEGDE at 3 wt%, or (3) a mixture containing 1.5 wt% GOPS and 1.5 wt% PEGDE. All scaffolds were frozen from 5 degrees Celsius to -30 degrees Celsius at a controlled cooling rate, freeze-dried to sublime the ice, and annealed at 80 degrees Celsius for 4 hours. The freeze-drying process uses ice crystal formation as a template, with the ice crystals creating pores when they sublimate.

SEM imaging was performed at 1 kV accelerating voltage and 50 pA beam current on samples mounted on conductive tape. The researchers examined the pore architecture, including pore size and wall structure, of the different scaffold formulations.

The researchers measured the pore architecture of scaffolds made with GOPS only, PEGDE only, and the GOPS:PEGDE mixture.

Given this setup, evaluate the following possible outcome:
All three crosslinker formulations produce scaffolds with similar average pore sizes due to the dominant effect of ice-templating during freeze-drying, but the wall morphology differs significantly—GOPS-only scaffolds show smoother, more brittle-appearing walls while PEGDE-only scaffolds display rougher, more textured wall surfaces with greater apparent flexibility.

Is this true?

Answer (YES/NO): NO